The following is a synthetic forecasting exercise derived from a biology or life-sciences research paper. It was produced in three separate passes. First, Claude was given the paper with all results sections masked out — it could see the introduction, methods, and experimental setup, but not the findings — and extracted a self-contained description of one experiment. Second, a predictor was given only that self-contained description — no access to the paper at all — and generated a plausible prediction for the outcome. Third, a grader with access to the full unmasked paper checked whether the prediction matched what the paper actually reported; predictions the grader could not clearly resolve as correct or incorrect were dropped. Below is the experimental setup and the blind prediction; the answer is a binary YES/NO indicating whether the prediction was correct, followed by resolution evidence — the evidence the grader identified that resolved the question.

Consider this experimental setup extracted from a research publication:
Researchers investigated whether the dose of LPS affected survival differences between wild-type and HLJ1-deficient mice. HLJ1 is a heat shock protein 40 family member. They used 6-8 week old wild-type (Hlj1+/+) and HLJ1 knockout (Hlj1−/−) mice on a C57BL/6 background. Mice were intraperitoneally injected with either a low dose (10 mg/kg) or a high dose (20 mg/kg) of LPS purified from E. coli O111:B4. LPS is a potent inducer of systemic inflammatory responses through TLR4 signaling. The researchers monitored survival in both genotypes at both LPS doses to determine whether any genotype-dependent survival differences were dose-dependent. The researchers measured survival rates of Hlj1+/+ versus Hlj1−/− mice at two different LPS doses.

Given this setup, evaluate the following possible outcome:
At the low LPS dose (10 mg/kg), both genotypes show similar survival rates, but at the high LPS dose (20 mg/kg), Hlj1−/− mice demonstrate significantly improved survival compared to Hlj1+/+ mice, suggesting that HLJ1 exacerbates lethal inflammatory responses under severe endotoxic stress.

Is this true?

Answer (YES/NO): YES